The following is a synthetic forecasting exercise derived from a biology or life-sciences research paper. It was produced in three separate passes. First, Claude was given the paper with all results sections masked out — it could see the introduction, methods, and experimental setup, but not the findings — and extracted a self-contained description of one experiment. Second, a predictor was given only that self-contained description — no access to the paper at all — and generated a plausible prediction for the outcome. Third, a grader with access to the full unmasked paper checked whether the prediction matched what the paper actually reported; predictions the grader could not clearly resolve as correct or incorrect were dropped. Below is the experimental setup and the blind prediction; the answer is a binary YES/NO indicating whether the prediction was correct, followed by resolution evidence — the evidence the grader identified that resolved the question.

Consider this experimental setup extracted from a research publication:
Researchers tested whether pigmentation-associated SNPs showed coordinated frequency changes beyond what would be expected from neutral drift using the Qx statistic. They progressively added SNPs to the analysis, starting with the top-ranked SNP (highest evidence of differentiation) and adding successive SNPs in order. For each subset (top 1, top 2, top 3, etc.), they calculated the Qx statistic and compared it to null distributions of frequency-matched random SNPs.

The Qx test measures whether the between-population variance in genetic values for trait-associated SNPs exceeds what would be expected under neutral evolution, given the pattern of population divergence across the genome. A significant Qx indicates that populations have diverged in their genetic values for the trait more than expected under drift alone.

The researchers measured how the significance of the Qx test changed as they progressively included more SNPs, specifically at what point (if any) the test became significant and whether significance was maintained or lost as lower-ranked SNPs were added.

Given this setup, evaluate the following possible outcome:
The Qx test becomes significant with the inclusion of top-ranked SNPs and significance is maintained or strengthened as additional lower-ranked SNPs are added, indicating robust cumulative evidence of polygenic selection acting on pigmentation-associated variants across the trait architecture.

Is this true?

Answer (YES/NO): NO